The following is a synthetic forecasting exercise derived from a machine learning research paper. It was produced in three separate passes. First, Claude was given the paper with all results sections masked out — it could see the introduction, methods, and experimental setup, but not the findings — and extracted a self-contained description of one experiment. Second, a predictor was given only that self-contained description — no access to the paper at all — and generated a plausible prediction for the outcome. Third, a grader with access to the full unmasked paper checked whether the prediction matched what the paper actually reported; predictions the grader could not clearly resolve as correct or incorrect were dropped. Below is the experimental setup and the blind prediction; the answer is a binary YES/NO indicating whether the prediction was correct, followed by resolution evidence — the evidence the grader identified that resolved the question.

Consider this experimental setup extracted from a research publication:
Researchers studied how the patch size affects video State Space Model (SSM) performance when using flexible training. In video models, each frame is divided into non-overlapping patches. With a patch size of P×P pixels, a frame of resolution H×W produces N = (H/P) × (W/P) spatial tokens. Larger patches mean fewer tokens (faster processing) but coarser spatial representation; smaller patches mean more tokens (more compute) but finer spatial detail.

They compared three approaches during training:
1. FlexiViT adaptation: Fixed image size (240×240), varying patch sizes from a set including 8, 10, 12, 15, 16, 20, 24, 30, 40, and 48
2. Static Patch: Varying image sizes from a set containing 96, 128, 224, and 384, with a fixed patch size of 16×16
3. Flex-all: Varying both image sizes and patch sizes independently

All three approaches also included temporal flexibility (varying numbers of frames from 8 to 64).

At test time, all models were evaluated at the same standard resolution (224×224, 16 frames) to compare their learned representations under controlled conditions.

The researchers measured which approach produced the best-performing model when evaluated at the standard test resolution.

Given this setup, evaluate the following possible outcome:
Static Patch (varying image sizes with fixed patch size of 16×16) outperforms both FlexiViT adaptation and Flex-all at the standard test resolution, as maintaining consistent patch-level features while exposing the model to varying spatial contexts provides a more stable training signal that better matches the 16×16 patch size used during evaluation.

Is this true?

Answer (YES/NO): NO